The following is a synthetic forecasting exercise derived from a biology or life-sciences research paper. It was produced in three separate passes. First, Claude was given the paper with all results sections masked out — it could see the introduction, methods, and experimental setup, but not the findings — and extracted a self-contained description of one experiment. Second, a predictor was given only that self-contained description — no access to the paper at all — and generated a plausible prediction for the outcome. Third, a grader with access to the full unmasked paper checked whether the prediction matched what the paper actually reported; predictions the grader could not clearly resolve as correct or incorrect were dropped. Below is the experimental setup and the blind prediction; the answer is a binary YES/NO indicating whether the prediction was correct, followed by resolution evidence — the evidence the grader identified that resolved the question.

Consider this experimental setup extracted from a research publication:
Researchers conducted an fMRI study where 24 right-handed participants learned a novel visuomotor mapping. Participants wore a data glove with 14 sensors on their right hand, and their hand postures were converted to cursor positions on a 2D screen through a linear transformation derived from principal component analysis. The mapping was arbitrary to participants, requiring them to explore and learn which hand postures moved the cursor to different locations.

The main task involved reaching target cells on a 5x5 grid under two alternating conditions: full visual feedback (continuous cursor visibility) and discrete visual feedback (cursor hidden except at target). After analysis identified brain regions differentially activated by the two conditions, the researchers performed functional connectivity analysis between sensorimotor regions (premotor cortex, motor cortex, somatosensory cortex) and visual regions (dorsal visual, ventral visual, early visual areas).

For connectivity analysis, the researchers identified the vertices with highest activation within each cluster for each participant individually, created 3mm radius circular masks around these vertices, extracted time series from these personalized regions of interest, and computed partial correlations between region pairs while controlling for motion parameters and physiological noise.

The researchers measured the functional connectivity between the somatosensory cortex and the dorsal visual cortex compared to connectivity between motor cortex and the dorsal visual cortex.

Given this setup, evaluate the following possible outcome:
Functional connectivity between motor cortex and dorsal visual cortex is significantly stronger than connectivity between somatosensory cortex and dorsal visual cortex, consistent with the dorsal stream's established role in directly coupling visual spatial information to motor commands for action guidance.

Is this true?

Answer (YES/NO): YES